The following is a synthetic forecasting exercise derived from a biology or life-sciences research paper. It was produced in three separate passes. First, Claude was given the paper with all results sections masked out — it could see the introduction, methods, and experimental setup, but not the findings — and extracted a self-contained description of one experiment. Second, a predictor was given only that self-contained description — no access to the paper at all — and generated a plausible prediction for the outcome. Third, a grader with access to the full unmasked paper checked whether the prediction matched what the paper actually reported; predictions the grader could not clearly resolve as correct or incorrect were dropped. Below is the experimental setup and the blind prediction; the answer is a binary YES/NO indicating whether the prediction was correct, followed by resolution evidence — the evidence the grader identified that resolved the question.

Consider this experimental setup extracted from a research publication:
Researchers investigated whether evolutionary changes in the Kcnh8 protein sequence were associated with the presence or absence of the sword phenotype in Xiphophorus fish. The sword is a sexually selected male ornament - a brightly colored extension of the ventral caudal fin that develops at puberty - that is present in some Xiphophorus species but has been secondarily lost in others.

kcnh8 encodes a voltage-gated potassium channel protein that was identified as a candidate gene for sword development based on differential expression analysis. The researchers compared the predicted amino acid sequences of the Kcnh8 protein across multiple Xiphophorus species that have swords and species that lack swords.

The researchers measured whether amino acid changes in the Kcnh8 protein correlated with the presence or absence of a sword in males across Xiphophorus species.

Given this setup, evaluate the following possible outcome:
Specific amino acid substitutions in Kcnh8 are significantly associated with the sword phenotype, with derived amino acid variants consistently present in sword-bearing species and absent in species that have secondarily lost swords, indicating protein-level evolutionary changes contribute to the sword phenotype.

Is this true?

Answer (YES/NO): NO